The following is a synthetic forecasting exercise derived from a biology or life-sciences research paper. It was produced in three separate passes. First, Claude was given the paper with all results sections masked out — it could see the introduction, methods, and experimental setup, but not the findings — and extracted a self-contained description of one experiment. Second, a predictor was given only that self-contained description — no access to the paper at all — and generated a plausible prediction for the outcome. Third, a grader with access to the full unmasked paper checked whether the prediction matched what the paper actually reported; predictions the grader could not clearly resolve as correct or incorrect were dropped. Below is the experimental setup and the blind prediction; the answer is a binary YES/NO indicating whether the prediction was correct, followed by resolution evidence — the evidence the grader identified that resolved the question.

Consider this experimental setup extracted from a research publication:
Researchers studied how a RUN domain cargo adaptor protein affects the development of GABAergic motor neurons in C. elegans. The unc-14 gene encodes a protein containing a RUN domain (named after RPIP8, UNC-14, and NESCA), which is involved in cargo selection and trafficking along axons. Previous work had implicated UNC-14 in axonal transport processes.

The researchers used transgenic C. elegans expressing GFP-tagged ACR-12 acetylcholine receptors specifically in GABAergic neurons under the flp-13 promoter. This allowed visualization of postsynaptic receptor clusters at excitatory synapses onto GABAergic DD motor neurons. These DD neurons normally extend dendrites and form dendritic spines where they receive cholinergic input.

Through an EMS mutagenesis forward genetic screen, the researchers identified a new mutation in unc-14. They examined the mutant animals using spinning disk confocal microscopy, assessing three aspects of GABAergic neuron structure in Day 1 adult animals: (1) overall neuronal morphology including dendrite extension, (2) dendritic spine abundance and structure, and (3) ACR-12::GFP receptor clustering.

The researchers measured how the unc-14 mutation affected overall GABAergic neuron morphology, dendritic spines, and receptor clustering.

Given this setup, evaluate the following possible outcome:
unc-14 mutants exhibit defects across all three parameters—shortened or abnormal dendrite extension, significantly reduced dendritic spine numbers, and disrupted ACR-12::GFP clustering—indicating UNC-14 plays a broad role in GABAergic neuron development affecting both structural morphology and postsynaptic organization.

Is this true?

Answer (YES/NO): YES